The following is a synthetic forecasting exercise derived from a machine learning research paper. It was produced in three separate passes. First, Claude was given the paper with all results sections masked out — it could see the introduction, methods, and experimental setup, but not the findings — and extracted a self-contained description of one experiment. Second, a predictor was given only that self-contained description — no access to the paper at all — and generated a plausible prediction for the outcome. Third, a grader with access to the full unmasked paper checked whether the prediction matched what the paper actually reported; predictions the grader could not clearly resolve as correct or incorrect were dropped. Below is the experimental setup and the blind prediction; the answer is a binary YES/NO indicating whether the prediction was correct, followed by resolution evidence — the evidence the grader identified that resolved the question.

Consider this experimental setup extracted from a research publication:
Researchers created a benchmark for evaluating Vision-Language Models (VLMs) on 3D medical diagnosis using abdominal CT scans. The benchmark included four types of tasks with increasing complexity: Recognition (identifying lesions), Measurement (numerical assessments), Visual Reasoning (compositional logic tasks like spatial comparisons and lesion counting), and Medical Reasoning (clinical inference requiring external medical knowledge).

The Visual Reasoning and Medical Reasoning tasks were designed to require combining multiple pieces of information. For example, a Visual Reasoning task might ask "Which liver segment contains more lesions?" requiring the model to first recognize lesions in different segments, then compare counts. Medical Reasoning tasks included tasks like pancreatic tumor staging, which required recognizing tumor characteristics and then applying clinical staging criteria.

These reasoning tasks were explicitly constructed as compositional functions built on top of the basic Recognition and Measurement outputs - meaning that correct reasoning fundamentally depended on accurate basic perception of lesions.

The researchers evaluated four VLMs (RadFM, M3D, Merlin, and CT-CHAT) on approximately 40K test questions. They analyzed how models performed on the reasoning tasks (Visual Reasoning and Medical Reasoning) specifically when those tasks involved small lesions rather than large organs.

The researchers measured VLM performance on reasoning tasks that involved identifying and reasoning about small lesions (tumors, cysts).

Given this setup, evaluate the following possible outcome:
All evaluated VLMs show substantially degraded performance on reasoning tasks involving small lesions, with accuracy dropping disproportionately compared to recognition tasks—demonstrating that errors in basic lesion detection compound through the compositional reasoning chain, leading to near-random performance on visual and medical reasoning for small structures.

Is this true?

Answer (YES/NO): NO